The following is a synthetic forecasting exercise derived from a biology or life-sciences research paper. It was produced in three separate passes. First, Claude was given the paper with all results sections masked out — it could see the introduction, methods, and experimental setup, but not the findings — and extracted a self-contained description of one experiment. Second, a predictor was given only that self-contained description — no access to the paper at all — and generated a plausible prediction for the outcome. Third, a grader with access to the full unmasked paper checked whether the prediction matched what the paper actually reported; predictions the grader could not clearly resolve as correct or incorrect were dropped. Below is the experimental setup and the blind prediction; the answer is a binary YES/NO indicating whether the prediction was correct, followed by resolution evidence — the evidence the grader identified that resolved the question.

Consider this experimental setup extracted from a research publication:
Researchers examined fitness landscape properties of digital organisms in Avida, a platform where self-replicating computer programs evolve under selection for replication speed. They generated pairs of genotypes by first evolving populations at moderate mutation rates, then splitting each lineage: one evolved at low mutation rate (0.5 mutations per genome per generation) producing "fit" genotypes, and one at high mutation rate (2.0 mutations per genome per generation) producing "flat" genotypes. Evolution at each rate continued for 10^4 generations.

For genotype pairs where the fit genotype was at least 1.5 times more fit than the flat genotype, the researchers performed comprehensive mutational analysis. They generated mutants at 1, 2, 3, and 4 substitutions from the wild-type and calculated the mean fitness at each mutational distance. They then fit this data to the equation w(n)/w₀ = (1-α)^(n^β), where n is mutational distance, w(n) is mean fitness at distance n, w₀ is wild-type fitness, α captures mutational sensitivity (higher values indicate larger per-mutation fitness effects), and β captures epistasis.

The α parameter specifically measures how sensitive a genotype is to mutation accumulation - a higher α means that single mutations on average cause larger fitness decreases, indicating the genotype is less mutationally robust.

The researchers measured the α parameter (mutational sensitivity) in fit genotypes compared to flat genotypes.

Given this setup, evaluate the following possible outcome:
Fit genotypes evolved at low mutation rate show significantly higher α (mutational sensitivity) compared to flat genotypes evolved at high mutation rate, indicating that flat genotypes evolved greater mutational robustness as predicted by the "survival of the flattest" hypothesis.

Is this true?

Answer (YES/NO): YES